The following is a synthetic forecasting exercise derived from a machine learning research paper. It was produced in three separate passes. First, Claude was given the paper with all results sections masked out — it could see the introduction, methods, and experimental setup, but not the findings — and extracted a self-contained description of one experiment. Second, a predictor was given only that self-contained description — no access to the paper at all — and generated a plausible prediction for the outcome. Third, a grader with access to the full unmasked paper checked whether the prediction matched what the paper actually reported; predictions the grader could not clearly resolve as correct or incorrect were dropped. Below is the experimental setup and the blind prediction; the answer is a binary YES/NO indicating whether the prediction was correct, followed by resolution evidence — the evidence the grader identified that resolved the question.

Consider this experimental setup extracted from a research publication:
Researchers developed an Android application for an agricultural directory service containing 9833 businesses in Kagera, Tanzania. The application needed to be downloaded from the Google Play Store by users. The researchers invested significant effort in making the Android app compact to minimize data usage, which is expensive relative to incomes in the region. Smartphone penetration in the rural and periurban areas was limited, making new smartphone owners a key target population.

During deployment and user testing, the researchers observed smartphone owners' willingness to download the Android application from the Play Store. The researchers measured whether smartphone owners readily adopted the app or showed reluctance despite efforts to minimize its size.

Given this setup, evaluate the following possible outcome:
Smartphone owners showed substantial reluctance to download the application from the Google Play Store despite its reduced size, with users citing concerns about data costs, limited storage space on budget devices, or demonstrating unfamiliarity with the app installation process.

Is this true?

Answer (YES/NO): YES